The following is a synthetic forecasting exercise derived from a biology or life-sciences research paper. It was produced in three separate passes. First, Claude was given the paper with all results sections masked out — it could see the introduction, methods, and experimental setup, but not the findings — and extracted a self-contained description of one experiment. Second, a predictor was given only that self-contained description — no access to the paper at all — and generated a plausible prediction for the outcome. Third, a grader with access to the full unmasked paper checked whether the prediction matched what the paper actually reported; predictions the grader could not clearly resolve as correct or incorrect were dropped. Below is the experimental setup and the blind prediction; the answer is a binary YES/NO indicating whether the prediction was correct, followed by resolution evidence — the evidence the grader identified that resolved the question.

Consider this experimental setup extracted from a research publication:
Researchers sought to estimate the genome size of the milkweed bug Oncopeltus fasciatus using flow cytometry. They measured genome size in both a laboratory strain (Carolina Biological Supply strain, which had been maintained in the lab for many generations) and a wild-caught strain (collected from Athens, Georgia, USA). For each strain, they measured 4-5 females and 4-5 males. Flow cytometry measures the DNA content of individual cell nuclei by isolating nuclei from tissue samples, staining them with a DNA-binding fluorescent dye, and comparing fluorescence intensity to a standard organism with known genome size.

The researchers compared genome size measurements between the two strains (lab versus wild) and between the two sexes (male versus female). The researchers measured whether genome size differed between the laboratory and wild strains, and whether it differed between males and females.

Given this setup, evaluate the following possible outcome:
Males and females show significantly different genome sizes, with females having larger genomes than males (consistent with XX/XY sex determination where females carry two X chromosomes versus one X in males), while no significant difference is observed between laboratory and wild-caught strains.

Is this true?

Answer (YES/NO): NO